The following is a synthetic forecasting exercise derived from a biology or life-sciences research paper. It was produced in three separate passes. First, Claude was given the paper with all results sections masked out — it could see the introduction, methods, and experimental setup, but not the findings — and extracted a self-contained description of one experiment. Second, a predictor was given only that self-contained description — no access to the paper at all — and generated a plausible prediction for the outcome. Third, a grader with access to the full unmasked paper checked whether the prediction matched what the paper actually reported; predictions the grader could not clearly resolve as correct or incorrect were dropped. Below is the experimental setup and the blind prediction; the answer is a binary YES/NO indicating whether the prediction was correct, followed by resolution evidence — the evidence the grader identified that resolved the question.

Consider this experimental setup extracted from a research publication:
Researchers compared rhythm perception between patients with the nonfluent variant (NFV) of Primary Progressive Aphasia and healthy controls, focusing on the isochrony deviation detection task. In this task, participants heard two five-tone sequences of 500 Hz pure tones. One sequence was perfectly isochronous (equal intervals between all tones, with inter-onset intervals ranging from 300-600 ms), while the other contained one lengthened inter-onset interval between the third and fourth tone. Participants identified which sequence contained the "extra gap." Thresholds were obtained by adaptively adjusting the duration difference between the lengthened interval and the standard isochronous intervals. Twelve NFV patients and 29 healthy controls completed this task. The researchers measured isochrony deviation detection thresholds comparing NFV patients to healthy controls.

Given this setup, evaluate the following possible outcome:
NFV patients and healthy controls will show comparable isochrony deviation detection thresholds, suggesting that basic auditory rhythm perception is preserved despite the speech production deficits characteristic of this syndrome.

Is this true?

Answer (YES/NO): NO